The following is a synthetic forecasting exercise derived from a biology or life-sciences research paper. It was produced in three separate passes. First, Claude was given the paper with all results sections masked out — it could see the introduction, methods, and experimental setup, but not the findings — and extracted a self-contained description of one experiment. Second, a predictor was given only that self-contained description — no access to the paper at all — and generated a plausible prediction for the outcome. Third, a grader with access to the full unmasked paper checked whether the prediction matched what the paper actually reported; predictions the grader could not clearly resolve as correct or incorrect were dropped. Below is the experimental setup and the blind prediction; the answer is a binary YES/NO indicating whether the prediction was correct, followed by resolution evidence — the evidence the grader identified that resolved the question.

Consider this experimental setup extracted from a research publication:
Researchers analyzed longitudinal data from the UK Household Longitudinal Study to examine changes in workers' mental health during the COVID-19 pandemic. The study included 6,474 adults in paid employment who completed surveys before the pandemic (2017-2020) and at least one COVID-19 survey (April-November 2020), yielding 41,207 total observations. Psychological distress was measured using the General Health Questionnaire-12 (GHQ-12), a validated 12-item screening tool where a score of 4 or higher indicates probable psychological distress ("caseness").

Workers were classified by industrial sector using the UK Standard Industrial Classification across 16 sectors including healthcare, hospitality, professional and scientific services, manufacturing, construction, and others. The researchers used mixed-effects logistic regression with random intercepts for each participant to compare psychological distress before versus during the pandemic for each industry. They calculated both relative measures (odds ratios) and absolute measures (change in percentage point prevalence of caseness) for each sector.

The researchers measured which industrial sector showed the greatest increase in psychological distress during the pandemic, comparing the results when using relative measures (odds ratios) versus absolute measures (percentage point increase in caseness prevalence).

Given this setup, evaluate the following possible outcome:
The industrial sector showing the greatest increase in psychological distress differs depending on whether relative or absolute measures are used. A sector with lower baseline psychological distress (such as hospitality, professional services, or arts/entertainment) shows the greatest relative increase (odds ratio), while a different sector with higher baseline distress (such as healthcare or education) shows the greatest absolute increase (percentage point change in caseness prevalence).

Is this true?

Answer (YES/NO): NO